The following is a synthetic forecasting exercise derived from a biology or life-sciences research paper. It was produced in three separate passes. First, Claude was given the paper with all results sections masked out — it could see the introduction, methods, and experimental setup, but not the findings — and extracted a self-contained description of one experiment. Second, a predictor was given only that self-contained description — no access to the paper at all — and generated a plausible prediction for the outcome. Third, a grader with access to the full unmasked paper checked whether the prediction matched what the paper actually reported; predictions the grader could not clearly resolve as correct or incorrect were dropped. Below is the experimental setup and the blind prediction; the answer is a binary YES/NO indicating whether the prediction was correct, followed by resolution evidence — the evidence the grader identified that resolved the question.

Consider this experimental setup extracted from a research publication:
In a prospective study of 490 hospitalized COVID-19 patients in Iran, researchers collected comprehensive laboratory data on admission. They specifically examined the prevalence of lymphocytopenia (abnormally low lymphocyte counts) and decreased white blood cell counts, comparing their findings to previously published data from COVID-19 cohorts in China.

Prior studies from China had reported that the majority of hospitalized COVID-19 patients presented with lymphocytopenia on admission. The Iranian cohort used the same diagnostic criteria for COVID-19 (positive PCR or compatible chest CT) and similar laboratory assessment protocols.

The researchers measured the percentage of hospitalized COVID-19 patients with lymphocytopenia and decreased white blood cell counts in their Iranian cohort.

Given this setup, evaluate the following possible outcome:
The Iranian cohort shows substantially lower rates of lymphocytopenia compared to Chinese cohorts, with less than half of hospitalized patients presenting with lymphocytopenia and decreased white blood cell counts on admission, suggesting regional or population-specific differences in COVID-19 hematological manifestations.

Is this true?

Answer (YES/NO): YES